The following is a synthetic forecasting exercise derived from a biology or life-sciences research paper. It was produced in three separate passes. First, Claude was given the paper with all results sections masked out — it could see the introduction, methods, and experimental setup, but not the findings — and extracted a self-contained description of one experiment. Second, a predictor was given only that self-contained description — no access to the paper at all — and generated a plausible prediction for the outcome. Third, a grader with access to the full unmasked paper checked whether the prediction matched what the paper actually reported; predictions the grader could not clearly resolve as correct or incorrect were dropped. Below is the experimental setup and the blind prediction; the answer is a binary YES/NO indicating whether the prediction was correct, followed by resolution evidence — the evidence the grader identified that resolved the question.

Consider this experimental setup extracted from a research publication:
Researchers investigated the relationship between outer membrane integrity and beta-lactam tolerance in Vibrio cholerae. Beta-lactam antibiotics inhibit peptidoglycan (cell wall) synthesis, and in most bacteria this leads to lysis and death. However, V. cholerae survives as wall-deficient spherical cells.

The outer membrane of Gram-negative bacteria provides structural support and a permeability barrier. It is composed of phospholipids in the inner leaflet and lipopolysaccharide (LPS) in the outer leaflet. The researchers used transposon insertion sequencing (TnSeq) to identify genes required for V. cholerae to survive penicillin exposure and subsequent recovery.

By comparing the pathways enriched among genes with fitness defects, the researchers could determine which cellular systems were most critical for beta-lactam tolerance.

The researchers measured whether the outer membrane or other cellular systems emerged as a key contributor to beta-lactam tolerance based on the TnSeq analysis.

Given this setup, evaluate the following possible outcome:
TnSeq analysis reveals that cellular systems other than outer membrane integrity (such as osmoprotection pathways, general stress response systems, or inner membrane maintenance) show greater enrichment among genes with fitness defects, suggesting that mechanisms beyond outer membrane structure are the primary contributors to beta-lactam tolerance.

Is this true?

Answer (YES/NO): NO